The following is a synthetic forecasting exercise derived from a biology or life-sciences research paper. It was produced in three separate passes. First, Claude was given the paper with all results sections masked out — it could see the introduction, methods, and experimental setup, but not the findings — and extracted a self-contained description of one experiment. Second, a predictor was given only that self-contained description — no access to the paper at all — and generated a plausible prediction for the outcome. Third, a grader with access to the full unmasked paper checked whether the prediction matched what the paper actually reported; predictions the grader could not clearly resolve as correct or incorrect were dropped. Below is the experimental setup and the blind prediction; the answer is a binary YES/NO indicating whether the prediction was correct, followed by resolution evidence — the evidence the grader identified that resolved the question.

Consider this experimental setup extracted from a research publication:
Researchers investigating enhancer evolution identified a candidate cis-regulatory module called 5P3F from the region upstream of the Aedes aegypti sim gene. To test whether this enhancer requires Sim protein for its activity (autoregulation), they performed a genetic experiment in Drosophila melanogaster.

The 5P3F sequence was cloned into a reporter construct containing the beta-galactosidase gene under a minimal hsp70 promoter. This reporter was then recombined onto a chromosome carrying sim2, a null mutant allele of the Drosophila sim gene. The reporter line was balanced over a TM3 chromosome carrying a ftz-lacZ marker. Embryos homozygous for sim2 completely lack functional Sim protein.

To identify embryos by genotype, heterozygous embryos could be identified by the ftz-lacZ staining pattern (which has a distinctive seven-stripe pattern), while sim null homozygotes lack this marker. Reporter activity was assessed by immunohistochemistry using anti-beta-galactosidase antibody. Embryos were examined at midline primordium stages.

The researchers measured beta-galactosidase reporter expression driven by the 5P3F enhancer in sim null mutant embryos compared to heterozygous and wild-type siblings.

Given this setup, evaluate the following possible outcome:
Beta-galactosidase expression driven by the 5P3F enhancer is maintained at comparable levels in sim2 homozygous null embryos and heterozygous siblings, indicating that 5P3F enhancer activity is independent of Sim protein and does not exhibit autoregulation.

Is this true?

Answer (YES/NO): YES